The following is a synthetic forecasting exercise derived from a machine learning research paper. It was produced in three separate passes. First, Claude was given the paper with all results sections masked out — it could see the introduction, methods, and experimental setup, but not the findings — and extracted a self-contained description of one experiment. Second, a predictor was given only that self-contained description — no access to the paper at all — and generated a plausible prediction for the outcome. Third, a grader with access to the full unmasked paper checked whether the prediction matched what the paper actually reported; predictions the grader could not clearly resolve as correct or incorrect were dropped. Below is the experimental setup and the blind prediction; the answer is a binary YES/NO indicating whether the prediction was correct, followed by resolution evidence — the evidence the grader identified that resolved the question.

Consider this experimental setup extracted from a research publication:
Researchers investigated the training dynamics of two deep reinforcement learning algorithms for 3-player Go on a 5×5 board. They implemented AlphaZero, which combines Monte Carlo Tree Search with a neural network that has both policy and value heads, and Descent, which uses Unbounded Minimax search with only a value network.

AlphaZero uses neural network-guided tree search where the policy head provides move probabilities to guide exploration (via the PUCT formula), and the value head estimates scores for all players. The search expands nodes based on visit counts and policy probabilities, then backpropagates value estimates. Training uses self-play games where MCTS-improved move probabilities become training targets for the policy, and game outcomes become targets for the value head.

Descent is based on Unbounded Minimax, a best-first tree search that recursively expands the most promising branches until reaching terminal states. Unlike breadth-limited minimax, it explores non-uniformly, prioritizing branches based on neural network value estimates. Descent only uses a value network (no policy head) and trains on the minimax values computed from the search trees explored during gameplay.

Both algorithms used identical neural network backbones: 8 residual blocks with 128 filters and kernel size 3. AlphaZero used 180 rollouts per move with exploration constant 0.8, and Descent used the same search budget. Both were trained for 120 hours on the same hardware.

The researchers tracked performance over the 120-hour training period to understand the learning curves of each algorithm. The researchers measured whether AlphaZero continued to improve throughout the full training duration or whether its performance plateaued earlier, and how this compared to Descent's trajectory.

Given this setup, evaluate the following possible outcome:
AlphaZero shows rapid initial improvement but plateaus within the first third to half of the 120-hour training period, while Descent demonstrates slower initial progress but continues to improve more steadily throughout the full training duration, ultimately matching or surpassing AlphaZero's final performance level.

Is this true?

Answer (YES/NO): NO